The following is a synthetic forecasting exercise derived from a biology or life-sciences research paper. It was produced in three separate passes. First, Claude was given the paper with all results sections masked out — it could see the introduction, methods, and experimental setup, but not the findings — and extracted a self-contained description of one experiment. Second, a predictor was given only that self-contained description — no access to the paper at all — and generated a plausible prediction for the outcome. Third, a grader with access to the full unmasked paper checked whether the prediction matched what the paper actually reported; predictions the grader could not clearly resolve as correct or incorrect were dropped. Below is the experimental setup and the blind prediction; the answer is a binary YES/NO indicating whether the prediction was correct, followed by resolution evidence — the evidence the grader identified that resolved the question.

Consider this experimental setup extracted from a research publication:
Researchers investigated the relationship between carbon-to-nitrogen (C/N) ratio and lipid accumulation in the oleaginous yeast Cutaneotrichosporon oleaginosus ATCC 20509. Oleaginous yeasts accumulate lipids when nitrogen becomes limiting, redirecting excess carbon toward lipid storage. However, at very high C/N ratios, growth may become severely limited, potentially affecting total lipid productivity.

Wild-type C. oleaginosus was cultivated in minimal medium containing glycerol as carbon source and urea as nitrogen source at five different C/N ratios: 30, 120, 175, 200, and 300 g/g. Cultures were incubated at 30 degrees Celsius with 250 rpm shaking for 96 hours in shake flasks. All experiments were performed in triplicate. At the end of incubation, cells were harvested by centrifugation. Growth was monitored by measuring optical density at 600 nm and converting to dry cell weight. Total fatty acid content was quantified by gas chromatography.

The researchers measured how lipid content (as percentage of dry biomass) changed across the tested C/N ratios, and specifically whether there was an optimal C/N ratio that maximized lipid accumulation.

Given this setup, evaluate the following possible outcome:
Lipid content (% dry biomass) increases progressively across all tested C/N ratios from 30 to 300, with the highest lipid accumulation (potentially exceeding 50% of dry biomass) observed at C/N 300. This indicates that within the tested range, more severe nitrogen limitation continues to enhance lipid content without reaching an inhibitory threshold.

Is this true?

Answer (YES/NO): NO